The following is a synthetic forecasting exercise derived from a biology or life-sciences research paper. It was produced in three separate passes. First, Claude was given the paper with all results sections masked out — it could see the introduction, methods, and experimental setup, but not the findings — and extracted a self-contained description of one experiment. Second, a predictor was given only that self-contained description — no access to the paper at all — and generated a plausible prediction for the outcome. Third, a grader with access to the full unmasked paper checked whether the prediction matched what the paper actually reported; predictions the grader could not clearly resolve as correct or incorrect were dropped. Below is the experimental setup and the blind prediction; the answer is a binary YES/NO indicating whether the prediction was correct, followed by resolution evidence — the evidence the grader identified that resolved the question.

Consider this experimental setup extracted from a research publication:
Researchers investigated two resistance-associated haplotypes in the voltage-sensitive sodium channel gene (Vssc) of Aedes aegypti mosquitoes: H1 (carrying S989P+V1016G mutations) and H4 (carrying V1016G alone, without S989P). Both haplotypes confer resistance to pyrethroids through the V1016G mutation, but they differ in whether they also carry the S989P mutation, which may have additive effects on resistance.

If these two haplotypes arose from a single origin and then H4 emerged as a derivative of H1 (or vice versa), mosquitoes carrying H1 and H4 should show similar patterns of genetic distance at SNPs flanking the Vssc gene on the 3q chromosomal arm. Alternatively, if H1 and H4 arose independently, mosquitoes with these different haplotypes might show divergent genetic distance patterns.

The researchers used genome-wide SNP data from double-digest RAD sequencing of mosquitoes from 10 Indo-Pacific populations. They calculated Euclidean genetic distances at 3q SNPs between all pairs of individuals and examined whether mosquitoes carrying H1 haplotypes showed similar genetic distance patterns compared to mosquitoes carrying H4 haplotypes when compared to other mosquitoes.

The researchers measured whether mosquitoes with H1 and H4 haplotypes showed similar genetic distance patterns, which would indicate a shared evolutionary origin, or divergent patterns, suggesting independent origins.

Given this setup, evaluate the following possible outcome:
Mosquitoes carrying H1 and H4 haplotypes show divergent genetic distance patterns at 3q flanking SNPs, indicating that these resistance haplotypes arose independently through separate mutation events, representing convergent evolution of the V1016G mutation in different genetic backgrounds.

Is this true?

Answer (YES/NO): NO